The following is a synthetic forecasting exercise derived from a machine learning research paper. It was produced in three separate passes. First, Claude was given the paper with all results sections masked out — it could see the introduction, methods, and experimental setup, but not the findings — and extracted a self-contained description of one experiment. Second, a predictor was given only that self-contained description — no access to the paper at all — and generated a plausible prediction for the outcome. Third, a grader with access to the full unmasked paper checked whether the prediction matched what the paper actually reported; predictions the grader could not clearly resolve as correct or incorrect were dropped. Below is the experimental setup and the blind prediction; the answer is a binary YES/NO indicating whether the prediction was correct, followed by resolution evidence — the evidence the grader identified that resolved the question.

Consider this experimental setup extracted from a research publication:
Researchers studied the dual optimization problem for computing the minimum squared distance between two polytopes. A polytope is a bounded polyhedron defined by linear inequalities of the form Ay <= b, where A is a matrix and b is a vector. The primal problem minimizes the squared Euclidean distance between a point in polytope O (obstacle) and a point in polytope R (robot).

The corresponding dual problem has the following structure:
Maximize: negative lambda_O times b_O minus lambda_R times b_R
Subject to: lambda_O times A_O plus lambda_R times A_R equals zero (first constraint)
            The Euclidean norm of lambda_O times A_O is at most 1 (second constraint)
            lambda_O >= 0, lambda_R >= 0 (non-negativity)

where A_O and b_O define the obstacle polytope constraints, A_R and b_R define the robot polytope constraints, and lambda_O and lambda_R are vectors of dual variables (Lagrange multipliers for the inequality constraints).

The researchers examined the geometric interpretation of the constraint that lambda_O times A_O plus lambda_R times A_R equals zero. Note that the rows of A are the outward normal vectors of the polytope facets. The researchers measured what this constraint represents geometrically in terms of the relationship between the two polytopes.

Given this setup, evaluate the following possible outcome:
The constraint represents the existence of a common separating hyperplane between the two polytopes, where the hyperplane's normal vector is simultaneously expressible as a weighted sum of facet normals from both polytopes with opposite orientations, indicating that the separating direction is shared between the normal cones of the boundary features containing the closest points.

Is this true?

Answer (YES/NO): NO